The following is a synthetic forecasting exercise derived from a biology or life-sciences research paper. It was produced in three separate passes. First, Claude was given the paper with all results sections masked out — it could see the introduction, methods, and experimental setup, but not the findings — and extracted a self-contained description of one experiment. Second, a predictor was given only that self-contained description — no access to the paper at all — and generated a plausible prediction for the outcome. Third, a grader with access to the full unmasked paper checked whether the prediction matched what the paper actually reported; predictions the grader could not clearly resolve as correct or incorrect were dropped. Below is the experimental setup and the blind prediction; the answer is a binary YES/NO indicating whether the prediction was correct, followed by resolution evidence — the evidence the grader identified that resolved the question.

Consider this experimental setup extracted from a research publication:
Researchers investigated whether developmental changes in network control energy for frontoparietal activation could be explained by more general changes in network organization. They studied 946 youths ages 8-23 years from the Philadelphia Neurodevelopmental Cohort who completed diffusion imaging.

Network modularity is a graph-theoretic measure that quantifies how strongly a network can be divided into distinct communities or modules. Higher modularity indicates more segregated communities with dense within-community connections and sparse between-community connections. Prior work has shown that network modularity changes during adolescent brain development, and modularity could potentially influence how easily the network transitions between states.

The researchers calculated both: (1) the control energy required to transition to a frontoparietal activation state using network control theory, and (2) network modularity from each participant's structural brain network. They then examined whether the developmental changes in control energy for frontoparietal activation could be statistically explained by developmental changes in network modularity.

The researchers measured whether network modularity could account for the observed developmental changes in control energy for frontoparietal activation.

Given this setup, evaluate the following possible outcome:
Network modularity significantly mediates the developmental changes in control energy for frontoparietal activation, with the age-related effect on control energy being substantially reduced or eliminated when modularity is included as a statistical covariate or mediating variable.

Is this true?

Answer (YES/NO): NO